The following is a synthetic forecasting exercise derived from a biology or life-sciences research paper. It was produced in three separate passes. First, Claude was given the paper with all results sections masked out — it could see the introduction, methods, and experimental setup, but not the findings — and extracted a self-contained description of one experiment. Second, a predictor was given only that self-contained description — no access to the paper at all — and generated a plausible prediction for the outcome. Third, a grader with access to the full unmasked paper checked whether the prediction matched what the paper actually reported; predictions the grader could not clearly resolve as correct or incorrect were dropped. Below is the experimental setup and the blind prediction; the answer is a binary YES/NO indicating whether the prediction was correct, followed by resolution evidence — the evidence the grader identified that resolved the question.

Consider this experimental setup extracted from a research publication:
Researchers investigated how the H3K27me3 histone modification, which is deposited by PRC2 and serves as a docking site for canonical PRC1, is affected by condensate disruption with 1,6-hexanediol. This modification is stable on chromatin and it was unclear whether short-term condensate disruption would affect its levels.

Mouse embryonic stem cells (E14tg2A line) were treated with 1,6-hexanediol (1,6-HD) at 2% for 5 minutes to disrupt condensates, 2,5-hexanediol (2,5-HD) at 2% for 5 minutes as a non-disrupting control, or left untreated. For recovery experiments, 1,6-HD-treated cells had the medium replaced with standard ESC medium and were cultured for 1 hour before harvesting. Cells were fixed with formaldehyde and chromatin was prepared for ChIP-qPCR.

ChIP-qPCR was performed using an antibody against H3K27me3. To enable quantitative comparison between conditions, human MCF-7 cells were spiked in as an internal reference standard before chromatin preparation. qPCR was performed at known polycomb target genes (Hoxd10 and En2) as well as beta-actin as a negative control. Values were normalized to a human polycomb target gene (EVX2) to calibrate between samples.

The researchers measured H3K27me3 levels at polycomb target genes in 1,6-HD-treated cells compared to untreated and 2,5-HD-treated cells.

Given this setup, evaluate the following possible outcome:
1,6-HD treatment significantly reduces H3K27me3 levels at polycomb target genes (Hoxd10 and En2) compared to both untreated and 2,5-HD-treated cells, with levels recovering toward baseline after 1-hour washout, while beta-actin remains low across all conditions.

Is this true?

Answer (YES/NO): NO